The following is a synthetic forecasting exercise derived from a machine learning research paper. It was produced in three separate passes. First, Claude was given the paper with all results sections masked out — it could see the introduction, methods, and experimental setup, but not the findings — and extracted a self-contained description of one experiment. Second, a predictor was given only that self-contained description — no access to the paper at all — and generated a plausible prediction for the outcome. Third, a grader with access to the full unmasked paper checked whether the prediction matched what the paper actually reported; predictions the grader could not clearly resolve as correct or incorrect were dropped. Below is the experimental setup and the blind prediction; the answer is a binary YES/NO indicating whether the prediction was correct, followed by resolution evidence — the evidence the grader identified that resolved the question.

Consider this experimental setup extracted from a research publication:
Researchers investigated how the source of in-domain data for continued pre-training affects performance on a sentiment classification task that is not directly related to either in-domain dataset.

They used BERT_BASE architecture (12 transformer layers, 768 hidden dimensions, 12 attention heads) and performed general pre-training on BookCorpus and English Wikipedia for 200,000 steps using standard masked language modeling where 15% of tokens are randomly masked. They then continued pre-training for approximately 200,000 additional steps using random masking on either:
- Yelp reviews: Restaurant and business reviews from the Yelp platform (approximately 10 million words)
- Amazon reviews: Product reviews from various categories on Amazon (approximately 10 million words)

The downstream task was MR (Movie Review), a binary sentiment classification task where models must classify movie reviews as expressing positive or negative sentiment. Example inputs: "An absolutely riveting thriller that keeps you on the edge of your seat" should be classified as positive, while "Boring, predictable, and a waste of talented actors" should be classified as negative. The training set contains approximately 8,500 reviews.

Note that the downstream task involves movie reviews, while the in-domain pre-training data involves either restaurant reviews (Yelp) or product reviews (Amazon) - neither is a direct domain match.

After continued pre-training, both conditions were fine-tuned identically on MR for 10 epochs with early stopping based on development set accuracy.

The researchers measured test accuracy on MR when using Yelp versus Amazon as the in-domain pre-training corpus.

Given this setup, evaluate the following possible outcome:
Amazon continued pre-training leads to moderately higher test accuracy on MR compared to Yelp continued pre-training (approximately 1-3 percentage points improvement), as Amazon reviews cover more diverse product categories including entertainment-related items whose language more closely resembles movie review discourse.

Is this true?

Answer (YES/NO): YES